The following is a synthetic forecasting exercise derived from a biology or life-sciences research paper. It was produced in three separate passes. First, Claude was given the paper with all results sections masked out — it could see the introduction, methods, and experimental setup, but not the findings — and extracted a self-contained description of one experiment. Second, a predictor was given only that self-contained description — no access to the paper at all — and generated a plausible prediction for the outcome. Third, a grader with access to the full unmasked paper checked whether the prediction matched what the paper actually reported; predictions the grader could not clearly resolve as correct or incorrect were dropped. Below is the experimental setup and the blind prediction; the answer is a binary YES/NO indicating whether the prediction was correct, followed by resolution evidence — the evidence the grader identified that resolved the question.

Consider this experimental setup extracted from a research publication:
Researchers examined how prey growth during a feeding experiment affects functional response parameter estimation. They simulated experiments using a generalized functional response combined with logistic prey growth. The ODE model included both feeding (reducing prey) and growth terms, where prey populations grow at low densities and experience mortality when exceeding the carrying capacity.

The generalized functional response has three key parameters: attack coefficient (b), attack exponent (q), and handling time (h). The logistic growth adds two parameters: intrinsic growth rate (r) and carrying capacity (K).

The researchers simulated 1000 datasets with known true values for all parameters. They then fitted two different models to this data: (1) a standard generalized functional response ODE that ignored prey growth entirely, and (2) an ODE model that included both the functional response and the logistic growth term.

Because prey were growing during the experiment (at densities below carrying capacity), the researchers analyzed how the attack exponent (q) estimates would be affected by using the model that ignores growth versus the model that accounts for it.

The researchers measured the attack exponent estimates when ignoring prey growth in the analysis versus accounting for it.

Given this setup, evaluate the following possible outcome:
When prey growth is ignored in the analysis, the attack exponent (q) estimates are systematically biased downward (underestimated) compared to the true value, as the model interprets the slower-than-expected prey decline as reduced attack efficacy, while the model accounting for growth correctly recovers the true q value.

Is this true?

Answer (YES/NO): YES